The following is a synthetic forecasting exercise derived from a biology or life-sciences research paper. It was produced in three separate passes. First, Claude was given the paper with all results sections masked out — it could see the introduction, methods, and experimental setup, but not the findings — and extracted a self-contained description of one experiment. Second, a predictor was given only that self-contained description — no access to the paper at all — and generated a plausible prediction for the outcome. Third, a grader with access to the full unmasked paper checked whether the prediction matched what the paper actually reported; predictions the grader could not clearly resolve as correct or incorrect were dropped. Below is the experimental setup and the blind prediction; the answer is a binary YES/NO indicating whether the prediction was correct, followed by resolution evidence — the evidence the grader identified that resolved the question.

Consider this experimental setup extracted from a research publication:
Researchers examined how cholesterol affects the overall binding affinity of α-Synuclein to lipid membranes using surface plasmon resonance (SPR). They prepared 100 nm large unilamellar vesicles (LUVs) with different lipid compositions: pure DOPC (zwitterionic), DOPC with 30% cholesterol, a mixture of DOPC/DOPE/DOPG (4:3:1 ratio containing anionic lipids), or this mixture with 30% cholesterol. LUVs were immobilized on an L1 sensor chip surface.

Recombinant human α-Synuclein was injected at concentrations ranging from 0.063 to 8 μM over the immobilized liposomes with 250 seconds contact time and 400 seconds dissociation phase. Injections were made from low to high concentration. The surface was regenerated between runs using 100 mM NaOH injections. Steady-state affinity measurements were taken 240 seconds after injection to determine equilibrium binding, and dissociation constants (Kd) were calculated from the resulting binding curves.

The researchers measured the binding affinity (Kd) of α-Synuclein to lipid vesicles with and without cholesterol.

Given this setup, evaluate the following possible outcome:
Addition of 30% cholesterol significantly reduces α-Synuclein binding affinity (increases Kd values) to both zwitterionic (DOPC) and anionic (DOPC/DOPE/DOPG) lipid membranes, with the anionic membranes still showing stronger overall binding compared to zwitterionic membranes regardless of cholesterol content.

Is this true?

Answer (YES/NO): YES